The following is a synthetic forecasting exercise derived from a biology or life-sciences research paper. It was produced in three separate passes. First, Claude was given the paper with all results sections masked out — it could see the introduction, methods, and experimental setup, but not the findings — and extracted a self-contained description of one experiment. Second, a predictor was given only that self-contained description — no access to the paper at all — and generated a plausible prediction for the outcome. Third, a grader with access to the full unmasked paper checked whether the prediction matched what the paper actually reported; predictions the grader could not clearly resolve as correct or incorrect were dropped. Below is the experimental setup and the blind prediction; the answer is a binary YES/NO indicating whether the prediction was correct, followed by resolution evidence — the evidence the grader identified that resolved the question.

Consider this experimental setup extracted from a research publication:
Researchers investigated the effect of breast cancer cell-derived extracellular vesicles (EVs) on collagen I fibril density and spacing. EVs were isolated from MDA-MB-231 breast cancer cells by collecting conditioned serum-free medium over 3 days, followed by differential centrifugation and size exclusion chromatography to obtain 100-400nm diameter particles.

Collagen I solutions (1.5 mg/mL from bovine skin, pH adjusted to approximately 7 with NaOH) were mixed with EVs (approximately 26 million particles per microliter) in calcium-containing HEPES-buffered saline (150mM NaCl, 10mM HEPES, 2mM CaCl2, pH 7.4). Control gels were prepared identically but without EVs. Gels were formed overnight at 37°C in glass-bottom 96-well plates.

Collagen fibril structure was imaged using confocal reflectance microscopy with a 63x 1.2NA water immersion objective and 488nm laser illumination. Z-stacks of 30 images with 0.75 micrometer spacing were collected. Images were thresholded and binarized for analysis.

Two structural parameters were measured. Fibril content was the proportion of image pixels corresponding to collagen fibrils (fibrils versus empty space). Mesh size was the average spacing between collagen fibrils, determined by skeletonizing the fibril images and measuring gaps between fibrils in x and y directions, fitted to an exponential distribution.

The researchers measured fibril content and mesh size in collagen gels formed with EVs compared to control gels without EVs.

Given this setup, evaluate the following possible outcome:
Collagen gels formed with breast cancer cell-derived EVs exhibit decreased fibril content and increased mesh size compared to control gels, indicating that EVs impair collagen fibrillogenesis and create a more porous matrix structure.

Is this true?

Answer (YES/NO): NO